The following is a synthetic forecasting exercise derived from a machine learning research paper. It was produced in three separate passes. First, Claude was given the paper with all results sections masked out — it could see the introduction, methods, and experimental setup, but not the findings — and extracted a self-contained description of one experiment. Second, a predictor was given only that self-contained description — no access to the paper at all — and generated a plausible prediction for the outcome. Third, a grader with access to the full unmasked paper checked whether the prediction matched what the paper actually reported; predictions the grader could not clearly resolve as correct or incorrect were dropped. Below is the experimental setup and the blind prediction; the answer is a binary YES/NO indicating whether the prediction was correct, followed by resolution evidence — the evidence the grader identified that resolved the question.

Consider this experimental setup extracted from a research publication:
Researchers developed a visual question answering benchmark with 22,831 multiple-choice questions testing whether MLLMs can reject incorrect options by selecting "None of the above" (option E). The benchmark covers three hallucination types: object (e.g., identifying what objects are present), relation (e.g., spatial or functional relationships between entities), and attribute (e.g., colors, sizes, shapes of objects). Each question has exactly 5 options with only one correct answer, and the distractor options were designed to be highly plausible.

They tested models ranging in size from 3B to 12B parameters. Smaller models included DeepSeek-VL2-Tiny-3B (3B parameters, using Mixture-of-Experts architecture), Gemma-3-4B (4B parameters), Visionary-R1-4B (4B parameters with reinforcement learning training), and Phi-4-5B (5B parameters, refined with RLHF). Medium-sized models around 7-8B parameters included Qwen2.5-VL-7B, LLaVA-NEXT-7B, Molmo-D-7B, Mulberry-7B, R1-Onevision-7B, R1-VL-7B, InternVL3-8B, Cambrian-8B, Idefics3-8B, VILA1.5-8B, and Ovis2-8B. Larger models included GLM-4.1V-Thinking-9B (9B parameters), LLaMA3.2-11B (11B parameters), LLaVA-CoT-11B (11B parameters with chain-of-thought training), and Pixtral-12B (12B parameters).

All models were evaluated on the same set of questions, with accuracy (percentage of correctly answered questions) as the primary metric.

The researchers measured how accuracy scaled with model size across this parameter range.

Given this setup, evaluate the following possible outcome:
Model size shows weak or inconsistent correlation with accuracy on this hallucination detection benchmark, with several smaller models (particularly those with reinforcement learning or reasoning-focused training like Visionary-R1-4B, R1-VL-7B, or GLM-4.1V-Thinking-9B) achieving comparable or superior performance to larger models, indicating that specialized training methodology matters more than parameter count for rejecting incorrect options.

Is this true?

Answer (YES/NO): YES